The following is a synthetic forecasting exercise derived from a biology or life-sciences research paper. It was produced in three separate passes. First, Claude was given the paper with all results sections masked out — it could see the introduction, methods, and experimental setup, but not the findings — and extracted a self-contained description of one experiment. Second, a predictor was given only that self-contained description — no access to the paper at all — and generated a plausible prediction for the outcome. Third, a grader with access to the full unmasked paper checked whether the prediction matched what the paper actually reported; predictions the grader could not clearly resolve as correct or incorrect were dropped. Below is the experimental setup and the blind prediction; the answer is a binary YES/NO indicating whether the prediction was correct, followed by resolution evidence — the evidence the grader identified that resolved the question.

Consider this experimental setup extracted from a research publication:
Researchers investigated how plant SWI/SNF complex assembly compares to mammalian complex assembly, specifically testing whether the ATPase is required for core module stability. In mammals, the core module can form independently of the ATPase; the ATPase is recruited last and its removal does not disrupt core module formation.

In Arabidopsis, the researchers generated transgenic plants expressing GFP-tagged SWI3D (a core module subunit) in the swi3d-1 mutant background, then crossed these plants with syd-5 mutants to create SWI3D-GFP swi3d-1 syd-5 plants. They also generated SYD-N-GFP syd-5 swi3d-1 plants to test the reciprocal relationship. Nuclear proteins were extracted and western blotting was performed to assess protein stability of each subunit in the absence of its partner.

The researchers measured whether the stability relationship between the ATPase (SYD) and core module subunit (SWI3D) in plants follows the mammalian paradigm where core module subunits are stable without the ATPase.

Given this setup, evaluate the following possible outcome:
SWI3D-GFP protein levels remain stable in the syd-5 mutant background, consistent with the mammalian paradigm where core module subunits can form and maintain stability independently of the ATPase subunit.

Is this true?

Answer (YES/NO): NO